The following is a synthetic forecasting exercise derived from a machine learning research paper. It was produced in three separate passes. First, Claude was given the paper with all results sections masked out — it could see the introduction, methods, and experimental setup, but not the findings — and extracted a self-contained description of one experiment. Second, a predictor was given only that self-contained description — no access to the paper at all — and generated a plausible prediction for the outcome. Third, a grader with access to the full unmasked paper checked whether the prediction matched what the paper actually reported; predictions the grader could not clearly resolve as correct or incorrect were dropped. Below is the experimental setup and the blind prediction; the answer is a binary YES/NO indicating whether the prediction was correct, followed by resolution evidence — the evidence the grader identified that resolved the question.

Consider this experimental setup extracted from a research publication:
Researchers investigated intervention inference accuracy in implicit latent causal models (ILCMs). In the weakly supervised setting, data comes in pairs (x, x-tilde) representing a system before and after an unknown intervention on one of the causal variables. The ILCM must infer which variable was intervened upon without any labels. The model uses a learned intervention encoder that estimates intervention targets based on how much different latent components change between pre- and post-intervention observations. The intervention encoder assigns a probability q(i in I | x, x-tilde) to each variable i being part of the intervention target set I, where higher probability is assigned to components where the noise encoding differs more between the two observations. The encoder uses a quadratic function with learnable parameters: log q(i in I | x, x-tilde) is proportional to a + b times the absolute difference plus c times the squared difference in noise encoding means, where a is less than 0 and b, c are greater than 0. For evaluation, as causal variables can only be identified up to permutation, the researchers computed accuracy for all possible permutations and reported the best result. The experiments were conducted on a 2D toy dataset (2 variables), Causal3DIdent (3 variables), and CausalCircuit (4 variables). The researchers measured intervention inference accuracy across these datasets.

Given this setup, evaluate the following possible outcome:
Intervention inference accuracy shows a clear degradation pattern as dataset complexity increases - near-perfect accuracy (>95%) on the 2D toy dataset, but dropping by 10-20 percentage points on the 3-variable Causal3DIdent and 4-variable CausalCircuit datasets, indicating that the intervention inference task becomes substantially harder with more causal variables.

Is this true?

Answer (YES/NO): NO